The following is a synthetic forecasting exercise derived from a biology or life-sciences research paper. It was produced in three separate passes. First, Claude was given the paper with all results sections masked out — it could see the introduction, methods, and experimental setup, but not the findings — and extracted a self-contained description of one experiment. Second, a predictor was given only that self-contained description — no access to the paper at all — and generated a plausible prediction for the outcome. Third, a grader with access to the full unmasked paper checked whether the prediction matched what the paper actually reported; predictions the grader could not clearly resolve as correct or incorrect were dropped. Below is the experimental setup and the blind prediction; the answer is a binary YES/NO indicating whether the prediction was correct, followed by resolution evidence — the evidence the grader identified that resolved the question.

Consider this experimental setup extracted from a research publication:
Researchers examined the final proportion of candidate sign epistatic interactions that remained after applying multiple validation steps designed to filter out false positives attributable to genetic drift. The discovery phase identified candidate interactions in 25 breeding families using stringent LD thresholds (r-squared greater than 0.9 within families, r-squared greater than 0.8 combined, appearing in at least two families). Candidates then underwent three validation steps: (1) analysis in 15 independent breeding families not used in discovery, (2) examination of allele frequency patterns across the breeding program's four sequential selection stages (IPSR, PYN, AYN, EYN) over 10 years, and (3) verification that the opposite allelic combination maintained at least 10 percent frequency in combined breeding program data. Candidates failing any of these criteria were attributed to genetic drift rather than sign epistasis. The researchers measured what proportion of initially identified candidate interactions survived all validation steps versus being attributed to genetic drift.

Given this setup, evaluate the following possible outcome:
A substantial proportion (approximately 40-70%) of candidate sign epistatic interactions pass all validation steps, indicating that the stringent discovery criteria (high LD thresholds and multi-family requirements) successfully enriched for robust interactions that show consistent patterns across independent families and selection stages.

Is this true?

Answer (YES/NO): NO